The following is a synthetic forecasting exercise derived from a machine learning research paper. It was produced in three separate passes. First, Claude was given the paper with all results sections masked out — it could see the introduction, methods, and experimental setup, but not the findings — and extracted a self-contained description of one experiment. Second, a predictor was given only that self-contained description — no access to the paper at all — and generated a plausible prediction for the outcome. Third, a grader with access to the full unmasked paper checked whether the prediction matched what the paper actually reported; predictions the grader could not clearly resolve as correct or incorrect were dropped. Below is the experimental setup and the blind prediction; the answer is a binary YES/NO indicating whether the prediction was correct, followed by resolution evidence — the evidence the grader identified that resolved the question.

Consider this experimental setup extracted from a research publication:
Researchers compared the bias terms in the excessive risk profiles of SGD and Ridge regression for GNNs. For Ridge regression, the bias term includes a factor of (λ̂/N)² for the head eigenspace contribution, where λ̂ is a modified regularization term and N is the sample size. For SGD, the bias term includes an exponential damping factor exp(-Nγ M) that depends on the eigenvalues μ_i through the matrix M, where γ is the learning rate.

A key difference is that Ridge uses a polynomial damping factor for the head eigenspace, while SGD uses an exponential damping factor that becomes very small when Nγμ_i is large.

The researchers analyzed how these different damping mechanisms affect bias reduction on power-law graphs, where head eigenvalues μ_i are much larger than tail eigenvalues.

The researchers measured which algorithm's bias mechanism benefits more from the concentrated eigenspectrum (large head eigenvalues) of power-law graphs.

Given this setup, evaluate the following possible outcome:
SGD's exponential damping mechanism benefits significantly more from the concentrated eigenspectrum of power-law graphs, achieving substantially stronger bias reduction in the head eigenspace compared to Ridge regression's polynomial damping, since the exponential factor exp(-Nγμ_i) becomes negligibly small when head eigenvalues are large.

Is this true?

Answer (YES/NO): YES